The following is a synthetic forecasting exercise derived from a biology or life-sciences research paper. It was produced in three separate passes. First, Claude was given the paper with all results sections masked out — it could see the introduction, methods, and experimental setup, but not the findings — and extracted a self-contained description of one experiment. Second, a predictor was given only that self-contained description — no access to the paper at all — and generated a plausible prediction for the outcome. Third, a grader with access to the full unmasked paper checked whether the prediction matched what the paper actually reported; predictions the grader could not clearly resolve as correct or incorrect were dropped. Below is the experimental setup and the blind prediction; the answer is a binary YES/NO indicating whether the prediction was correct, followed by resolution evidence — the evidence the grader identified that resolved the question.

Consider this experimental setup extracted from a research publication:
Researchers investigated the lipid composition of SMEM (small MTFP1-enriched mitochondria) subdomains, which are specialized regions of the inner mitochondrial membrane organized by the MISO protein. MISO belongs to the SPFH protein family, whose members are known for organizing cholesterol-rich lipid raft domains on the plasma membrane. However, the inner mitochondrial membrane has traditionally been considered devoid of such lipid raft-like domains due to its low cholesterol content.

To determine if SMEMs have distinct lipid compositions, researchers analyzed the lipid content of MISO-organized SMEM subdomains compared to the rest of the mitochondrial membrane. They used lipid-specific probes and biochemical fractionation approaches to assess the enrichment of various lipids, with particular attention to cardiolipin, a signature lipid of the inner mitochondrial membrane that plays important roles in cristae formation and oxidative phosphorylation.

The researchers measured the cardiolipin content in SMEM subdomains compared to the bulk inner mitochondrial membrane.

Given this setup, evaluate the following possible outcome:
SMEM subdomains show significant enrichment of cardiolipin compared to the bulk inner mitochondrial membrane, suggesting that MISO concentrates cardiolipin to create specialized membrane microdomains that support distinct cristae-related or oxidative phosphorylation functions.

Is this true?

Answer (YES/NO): NO